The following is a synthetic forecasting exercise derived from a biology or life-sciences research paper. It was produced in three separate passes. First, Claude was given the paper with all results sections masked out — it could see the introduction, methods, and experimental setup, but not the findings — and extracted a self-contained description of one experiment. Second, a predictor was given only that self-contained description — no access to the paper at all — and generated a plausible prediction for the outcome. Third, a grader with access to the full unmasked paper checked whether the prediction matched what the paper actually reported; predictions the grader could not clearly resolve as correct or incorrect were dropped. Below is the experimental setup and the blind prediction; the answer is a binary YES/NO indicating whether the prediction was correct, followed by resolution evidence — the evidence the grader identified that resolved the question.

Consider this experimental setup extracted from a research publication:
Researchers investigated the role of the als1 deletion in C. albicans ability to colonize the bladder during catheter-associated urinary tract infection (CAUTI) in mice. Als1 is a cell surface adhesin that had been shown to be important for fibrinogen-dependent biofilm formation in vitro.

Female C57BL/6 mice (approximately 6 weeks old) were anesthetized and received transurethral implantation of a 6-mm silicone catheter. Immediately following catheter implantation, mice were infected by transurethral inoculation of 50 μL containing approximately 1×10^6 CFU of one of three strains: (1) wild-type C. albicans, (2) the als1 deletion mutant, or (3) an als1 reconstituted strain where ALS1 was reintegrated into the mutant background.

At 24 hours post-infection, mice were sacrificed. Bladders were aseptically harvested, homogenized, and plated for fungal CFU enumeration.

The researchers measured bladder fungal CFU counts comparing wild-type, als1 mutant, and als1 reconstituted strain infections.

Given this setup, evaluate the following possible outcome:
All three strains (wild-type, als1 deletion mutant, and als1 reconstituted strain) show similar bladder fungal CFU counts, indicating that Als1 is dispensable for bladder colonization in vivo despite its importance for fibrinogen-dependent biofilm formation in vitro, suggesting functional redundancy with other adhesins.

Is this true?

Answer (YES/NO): NO